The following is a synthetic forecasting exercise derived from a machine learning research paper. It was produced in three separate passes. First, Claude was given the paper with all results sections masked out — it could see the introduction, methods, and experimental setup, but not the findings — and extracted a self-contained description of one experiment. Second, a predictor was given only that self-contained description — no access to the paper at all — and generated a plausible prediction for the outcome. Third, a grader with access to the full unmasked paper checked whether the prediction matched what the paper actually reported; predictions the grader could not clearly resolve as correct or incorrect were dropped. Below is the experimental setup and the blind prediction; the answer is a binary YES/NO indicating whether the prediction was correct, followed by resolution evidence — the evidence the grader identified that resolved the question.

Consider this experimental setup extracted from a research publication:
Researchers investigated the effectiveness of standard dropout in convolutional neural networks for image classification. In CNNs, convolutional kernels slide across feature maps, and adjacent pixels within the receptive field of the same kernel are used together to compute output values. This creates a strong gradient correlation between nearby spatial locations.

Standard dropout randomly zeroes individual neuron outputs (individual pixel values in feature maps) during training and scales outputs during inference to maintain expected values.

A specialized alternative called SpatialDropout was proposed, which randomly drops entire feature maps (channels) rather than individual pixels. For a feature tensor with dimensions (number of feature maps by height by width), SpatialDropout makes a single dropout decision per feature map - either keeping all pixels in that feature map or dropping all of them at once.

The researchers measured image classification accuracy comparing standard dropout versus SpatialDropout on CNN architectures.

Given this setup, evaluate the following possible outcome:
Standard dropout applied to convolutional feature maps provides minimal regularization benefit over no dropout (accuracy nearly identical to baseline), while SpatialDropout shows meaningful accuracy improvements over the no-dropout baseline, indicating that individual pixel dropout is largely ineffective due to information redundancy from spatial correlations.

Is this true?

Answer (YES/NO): YES